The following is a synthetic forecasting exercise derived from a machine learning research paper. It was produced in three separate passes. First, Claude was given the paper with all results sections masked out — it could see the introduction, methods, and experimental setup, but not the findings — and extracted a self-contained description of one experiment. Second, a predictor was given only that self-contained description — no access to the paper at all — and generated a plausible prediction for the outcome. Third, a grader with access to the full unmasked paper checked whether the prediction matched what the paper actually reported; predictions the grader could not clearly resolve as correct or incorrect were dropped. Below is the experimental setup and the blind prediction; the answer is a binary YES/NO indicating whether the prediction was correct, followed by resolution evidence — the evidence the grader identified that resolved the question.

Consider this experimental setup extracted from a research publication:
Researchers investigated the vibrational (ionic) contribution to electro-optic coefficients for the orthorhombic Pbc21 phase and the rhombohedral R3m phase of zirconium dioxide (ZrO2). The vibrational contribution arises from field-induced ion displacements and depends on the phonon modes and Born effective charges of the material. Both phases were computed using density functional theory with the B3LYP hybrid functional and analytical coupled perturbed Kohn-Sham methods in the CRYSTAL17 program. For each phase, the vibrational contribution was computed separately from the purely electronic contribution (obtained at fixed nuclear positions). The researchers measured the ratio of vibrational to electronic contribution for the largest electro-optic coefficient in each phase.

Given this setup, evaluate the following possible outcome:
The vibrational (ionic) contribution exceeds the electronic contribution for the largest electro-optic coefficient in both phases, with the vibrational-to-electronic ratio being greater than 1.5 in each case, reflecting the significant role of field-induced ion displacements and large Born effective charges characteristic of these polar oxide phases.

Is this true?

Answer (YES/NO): YES